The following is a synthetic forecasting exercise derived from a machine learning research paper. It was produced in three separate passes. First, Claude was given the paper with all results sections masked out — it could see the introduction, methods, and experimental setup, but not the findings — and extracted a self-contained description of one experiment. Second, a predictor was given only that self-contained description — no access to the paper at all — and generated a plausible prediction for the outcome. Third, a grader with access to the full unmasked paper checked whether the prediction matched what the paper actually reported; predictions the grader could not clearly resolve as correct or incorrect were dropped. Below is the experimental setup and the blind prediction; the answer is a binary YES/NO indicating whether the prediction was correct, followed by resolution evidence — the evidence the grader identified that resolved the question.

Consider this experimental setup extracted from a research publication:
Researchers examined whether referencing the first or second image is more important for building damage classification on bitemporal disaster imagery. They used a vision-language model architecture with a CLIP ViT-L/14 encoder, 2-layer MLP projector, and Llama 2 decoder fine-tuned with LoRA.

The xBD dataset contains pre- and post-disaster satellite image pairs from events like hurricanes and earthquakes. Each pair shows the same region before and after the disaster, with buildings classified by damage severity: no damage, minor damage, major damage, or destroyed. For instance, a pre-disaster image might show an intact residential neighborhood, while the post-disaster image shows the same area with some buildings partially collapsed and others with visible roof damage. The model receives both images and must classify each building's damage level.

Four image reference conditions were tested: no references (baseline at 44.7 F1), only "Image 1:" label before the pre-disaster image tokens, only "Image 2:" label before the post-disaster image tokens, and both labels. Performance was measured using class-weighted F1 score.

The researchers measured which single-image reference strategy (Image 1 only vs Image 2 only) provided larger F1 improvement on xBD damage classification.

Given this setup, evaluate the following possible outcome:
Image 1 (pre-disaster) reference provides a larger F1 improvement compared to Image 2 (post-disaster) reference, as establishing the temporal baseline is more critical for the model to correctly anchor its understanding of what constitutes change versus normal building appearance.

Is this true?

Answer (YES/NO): NO